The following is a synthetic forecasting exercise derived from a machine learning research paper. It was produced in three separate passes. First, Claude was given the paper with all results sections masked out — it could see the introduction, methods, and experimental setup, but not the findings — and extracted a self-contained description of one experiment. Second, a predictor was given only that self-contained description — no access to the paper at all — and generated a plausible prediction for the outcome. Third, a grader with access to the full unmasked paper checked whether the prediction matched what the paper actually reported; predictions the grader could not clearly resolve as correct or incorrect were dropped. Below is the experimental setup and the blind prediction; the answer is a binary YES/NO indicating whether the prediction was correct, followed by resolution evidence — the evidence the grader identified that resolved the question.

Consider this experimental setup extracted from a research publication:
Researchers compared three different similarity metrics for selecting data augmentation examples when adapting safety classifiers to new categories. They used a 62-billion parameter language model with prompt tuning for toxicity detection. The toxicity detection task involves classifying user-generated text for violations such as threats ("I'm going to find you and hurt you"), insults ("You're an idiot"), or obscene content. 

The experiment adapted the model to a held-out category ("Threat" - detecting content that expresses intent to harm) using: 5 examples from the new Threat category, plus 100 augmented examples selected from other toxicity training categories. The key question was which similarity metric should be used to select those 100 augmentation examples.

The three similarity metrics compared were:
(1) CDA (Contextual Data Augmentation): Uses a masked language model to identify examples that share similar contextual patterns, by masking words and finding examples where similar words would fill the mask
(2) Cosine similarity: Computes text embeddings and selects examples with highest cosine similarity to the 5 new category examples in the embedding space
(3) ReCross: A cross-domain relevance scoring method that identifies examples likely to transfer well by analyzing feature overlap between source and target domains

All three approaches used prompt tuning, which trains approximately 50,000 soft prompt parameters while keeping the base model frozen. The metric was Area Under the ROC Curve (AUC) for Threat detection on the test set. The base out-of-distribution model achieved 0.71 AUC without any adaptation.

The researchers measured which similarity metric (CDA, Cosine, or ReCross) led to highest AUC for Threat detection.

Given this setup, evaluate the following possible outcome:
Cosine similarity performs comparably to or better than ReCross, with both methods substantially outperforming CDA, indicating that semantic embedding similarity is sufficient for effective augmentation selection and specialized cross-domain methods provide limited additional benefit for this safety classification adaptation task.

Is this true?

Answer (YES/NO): YES